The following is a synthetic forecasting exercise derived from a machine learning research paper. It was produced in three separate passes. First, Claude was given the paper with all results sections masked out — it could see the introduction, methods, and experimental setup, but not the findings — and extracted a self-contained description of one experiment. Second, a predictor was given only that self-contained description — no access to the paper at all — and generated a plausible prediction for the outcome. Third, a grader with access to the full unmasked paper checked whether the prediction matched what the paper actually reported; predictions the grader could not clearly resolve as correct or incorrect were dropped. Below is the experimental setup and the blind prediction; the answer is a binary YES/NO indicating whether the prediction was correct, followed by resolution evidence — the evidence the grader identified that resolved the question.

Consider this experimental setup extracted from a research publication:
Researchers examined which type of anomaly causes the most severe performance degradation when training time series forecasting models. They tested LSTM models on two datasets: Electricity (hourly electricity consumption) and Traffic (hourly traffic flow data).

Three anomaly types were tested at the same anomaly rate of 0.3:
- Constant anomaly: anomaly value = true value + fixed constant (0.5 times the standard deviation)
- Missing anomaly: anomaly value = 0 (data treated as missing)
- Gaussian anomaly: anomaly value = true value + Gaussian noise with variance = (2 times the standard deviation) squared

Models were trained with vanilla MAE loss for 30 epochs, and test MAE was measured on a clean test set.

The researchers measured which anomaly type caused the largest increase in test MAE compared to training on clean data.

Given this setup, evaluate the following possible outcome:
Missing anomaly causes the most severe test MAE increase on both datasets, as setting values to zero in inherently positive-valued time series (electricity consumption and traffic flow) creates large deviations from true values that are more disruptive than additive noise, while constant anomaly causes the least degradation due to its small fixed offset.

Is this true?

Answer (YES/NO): YES